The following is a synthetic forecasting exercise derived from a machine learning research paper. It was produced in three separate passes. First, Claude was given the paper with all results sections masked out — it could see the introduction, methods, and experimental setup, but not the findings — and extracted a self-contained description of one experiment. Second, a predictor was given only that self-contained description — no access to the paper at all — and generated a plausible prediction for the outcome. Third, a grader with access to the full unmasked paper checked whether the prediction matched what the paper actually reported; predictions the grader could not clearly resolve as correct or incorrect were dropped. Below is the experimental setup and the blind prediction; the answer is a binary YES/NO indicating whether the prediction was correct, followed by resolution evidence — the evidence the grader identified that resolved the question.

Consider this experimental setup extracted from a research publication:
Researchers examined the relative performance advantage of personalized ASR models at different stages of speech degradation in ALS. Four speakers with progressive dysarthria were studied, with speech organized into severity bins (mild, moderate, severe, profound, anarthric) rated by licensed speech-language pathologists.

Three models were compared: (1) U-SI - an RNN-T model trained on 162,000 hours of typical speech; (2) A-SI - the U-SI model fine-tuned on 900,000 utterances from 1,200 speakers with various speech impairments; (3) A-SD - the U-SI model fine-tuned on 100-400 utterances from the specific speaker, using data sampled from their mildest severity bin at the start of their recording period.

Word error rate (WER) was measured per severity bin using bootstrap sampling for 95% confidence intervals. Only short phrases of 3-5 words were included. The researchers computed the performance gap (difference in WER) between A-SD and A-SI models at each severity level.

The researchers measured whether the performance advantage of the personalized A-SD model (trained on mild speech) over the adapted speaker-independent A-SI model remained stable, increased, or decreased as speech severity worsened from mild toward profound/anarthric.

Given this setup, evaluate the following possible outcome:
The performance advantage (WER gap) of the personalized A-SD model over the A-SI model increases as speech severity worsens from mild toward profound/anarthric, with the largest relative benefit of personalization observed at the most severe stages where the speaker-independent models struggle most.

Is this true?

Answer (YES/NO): NO